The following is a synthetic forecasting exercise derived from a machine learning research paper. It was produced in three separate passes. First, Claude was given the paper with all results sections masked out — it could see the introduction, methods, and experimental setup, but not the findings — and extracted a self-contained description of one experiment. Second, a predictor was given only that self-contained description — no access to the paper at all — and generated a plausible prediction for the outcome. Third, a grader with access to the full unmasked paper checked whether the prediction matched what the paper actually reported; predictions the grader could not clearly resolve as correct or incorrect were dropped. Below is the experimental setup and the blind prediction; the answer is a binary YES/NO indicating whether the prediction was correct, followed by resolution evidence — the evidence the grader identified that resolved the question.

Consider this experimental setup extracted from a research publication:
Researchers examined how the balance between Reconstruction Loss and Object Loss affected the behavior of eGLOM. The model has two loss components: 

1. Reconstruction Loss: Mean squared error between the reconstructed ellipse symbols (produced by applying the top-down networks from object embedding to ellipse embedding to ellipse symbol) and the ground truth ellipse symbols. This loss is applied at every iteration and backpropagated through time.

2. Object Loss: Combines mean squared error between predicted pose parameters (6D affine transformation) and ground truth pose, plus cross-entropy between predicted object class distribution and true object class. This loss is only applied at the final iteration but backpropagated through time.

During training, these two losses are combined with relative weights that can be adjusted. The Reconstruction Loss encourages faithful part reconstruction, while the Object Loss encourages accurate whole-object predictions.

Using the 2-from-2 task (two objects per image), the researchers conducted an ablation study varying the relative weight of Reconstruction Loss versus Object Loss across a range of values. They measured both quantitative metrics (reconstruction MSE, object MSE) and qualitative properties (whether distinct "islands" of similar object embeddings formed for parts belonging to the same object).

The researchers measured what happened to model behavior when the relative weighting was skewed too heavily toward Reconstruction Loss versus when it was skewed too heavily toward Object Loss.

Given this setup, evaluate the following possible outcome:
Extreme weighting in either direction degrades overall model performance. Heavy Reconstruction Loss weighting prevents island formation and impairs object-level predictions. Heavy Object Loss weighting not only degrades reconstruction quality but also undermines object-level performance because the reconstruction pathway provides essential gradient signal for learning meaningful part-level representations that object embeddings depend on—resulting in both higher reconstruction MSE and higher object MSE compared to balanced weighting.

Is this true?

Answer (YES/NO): NO